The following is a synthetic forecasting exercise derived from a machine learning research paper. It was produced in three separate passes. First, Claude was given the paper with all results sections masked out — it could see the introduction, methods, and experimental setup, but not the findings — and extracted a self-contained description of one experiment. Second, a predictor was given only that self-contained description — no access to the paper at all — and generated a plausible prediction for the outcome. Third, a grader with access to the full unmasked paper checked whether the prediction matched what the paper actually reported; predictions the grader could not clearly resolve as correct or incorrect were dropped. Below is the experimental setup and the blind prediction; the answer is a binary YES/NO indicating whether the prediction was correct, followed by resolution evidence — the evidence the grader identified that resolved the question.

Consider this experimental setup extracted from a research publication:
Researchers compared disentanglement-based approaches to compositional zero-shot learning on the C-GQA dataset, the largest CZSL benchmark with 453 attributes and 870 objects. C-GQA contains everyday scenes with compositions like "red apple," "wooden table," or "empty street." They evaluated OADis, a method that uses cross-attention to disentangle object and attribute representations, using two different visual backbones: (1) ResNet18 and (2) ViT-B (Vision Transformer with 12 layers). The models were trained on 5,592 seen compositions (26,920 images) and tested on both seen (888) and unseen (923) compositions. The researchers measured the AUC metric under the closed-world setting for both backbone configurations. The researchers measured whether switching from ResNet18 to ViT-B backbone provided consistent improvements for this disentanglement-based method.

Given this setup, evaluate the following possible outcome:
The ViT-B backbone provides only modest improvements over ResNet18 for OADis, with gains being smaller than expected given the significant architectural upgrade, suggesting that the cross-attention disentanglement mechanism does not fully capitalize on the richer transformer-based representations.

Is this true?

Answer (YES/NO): NO